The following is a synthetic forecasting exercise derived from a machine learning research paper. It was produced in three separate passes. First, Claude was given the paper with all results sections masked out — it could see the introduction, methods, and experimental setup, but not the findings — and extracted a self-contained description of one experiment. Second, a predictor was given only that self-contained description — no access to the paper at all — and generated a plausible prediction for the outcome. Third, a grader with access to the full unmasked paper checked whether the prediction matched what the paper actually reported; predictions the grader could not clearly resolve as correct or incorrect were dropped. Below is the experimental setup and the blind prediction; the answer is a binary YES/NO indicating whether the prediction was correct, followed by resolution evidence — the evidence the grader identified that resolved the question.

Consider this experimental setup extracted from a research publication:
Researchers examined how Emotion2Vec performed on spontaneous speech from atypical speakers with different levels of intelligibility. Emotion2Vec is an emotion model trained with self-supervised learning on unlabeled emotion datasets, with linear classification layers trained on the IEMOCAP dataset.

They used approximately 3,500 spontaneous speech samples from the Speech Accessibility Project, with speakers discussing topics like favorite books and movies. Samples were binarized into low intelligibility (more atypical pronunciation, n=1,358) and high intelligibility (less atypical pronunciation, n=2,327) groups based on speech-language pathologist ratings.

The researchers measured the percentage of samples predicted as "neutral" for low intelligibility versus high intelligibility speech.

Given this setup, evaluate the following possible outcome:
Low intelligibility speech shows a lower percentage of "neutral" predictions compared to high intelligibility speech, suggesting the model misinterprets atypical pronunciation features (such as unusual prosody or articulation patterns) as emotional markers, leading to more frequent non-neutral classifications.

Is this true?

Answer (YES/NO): YES